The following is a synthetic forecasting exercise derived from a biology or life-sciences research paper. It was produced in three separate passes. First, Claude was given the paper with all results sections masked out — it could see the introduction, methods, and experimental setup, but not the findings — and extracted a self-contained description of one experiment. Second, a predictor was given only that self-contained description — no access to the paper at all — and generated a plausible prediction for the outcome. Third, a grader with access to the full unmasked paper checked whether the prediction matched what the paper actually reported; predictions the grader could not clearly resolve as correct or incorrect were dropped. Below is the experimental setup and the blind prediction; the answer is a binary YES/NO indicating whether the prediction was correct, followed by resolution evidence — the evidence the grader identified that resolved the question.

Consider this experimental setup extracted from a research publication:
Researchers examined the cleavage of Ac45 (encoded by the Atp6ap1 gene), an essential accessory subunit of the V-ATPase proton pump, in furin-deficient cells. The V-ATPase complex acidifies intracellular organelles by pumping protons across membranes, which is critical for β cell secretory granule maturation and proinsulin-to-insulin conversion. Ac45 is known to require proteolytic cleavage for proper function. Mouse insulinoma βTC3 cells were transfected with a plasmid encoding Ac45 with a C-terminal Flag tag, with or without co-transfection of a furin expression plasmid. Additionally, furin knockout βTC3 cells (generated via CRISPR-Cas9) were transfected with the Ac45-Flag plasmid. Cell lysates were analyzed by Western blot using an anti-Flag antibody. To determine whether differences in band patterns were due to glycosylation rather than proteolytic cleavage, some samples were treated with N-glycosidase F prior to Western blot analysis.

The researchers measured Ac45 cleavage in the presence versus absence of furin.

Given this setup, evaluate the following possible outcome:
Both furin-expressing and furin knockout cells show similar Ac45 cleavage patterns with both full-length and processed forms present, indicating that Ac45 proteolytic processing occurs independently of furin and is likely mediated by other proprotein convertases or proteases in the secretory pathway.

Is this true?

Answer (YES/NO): NO